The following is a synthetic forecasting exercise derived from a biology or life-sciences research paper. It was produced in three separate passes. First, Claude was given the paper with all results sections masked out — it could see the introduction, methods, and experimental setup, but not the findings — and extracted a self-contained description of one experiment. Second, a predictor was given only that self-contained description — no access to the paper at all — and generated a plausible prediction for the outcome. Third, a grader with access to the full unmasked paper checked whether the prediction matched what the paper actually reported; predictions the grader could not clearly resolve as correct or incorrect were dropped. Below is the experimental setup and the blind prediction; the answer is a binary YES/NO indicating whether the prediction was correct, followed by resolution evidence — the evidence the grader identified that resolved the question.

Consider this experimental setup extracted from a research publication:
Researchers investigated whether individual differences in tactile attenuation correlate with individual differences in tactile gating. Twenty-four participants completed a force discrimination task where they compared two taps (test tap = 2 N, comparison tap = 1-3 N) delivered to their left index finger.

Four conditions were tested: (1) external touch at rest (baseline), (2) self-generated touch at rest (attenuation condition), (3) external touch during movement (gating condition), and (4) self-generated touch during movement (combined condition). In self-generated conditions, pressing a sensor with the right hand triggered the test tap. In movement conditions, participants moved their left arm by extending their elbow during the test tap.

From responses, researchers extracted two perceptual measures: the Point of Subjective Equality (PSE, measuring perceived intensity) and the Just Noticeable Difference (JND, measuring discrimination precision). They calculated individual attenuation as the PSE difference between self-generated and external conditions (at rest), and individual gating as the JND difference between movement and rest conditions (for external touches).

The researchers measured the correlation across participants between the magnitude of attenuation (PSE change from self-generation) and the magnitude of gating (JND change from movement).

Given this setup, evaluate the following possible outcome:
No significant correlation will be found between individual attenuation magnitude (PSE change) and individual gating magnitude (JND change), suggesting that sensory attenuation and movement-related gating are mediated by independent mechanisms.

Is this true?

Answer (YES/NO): YES